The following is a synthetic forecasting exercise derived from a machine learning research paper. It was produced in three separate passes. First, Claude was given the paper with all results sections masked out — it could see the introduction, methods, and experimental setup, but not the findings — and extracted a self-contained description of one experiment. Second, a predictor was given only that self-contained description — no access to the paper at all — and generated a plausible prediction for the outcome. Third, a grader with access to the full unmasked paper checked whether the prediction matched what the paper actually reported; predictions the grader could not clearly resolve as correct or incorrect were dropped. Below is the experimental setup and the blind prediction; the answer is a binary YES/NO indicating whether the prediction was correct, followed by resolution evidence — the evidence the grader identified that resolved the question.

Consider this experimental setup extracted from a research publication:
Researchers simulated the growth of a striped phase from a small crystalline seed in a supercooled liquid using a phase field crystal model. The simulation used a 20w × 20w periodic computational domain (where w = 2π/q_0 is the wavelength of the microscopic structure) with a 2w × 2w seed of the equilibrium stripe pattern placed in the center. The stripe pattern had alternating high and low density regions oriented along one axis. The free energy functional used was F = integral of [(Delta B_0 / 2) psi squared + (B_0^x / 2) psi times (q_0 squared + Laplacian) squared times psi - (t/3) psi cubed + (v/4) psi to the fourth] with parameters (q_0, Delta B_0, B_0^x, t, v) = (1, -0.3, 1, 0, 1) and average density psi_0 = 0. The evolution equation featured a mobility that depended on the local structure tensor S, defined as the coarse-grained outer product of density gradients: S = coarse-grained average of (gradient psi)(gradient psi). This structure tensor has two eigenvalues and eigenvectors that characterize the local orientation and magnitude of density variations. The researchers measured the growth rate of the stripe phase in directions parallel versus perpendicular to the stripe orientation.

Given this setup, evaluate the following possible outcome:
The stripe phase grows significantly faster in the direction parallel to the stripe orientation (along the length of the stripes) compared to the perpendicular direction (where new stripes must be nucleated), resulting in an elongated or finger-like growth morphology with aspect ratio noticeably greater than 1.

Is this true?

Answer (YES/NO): NO